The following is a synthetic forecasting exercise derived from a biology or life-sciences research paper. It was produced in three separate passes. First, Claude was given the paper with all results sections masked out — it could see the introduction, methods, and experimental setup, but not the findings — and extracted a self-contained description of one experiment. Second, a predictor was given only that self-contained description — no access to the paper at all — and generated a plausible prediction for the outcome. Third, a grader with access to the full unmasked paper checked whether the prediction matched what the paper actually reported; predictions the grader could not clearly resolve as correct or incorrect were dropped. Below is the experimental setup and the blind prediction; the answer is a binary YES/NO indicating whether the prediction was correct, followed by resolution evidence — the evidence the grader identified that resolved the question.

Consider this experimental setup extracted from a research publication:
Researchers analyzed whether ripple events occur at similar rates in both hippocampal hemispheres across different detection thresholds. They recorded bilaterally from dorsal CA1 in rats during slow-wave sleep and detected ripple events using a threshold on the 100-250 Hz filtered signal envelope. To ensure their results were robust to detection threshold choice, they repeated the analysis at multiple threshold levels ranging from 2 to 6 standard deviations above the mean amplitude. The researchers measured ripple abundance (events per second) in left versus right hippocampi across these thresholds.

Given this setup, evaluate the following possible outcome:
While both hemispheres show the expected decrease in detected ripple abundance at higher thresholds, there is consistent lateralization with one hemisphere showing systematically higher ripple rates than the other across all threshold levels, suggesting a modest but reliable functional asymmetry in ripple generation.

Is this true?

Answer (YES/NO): NO